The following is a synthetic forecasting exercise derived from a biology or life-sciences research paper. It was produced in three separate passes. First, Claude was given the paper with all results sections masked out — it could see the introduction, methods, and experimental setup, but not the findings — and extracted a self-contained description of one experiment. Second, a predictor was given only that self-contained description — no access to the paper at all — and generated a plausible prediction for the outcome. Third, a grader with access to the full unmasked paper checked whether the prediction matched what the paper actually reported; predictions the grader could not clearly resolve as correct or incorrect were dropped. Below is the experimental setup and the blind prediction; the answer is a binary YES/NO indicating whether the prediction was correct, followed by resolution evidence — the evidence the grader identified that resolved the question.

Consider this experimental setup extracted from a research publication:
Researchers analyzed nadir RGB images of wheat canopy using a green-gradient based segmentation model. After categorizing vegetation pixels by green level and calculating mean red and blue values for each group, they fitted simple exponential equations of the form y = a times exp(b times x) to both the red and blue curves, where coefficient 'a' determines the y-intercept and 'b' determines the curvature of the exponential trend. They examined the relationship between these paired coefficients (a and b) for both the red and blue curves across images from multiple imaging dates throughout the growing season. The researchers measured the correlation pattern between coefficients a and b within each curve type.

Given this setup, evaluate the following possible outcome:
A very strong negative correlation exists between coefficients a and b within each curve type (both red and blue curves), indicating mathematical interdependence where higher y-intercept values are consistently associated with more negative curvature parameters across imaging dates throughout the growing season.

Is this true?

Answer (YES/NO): YES